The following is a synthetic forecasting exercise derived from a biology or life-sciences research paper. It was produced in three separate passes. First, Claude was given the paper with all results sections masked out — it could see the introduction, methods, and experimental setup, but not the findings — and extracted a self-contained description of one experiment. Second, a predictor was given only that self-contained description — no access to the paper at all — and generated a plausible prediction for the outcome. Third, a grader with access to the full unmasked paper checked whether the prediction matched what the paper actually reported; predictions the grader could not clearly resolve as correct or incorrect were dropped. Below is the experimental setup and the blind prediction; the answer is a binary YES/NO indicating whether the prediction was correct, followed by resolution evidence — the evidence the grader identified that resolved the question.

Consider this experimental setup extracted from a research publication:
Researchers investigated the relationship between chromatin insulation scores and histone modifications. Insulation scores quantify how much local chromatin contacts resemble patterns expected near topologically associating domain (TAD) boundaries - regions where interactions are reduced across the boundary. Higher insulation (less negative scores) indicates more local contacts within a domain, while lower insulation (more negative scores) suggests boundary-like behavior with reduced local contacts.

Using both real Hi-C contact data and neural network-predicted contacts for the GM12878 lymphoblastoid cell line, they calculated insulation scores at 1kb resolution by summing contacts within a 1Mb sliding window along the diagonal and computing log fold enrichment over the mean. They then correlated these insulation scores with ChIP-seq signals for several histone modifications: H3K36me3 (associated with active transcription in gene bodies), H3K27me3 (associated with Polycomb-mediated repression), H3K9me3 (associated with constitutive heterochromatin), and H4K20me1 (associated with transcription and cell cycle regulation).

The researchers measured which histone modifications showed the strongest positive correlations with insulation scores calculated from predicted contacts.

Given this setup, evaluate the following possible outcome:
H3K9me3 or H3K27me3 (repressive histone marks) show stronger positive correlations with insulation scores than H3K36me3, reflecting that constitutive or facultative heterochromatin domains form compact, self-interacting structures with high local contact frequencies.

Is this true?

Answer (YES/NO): NO